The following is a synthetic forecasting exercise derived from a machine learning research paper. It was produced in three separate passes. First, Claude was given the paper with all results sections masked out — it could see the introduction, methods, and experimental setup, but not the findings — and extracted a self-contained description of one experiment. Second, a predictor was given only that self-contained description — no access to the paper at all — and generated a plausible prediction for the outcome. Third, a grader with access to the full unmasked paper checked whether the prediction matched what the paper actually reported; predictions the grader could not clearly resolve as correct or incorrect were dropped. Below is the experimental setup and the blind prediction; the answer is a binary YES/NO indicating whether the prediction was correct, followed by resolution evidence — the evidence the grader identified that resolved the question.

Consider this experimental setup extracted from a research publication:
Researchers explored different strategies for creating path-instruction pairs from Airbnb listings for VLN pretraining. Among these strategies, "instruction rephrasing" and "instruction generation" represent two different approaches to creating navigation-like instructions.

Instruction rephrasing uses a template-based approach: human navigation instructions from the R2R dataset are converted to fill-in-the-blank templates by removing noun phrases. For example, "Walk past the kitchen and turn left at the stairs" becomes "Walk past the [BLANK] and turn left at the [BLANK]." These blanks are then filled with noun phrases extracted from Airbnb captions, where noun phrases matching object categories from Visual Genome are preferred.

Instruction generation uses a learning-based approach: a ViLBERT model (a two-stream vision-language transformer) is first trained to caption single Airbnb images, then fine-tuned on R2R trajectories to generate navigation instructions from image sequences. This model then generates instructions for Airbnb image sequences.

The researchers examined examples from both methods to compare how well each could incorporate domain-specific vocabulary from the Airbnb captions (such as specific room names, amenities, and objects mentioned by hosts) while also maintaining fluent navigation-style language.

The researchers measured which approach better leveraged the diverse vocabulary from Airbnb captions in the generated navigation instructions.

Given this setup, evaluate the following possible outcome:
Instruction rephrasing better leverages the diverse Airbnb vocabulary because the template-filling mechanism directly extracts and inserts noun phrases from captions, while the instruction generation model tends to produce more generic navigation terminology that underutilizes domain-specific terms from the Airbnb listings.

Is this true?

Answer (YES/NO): YES